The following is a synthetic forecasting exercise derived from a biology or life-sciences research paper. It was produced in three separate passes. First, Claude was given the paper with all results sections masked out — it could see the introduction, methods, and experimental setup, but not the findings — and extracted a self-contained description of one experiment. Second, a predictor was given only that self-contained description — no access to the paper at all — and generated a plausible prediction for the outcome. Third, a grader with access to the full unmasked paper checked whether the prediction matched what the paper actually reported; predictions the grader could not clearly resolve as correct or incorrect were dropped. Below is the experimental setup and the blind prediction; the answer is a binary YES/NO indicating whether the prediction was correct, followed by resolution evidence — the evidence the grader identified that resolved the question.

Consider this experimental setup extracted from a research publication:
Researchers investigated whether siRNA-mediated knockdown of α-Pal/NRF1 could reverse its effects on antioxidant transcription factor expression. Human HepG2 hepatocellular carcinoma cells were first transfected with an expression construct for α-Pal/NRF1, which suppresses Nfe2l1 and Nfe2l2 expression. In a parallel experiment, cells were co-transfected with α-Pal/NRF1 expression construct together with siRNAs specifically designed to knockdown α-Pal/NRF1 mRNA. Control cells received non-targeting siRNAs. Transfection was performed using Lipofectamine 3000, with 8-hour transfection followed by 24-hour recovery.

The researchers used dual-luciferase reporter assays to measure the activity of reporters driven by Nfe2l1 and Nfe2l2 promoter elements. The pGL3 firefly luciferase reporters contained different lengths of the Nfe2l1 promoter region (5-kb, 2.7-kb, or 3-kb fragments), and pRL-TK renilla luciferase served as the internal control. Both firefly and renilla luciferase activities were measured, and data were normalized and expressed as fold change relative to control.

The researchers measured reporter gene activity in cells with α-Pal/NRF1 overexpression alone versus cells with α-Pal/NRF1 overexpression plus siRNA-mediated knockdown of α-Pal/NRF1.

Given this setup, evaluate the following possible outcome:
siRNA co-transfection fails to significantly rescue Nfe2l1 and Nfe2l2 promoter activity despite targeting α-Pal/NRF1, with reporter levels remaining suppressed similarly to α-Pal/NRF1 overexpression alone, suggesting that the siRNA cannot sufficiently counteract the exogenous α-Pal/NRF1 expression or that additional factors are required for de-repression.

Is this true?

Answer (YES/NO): NO